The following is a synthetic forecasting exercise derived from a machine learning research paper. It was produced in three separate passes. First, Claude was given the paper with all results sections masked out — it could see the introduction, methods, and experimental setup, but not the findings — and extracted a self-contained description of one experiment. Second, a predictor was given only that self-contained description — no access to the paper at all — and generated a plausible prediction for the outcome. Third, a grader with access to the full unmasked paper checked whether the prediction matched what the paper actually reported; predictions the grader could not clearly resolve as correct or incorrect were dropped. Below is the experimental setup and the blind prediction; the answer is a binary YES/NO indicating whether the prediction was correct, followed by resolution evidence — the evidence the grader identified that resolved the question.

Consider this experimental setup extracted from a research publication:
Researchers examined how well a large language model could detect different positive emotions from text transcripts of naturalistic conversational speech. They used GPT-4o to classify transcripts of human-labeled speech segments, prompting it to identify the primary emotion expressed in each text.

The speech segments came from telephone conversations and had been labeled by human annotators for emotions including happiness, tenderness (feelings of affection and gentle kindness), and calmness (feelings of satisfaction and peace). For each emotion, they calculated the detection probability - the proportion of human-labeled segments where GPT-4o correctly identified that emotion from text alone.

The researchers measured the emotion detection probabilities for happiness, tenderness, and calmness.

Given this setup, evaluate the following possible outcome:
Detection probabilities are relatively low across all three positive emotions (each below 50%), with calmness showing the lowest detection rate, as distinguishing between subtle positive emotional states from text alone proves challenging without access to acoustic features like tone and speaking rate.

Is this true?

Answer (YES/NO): YES